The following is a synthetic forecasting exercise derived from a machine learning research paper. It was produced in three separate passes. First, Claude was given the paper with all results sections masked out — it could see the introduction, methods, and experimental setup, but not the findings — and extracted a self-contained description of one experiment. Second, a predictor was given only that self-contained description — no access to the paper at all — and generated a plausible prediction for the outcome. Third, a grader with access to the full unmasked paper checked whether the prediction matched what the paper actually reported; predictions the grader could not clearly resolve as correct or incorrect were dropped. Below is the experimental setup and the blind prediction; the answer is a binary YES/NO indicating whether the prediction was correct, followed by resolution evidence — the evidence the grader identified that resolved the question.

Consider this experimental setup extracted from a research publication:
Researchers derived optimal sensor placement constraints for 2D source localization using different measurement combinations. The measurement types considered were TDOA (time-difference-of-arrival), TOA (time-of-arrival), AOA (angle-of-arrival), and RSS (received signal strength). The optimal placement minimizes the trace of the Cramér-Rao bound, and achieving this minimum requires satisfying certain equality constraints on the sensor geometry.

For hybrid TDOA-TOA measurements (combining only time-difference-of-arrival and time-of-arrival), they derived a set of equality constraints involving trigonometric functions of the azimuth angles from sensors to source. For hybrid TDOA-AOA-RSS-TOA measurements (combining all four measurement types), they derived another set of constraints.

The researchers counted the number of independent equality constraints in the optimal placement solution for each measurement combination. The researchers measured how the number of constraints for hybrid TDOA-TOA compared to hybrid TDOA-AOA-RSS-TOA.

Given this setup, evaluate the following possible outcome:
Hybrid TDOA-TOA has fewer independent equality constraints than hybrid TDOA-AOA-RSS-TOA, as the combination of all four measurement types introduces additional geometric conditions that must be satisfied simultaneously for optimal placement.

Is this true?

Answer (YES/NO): YES